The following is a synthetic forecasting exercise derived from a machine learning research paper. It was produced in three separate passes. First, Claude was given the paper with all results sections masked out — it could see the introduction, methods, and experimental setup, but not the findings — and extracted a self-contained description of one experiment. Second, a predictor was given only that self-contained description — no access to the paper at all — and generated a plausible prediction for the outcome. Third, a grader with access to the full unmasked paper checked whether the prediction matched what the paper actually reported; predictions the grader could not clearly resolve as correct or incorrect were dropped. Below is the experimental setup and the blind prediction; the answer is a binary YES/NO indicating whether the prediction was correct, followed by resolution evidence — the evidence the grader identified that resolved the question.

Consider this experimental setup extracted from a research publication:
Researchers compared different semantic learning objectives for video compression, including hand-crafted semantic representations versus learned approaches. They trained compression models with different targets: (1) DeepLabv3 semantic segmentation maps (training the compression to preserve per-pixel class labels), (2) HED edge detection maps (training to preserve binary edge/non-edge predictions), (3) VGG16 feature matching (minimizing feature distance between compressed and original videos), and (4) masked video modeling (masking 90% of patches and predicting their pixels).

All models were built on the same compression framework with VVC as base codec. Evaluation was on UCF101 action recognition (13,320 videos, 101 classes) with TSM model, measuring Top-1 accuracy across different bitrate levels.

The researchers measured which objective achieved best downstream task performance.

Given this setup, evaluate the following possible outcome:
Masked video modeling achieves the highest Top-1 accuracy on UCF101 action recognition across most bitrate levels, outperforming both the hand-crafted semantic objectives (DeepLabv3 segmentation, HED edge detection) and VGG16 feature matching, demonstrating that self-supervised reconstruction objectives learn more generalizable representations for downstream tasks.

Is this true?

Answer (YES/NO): YES